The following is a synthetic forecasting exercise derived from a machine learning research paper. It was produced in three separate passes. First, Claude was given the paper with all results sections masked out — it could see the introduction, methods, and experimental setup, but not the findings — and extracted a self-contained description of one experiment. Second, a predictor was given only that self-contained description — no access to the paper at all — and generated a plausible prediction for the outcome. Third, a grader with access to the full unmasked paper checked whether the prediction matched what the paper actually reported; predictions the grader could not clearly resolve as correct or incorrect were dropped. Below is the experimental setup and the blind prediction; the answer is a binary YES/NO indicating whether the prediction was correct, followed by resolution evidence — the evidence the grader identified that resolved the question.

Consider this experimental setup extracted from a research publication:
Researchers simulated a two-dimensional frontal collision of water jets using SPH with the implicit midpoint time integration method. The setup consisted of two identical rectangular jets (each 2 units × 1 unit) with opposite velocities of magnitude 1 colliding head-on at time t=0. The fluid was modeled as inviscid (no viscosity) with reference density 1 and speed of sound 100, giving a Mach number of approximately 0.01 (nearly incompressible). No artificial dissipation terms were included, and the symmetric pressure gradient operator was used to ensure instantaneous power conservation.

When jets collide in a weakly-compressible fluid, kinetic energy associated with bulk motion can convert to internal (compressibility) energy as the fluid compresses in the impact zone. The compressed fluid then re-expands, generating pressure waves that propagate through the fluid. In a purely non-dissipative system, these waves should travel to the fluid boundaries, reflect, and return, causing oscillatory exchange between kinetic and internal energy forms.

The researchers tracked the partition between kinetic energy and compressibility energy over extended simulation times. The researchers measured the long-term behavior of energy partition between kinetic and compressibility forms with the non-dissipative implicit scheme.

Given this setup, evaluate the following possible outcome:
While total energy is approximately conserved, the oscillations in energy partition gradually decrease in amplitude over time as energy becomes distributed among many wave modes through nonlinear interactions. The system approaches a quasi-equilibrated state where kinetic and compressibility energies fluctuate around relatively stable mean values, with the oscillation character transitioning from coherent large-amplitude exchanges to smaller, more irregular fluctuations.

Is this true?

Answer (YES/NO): NO